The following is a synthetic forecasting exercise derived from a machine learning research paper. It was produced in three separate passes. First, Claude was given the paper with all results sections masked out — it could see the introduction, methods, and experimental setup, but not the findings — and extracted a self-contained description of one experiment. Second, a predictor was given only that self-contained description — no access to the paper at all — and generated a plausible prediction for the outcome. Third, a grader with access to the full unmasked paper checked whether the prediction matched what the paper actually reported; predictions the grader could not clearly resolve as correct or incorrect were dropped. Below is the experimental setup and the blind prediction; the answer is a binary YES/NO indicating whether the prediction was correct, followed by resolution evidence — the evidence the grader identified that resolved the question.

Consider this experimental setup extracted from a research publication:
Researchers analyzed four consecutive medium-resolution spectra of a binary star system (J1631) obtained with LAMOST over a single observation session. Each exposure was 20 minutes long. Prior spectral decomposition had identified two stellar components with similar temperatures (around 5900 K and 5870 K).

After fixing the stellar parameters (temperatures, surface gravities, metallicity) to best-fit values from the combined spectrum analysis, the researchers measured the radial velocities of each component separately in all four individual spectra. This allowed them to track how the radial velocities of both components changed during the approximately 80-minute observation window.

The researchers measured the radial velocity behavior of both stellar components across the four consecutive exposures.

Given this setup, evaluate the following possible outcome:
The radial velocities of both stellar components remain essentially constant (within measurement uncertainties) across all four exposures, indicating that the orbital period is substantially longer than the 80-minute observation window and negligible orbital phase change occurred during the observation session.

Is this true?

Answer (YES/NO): NO